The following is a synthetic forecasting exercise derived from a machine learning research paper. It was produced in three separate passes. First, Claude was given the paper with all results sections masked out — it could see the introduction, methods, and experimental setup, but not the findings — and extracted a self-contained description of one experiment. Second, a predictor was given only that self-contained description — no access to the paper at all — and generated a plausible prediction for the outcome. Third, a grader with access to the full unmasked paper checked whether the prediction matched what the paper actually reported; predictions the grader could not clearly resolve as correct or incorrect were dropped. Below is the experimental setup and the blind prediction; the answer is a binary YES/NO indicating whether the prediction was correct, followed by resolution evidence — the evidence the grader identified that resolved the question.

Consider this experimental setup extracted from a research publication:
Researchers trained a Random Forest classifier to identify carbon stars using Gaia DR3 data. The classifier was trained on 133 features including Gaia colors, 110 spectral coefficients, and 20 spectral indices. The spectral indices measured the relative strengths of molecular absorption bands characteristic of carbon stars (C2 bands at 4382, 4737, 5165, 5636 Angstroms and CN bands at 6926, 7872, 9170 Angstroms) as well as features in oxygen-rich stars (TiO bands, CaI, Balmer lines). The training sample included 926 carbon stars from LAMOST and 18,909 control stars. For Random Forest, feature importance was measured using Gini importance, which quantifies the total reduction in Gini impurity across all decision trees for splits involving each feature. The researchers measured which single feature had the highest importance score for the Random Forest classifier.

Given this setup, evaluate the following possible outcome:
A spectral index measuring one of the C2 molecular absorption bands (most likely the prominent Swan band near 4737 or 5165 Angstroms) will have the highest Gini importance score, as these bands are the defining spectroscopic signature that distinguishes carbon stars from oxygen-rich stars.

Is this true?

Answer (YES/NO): NO